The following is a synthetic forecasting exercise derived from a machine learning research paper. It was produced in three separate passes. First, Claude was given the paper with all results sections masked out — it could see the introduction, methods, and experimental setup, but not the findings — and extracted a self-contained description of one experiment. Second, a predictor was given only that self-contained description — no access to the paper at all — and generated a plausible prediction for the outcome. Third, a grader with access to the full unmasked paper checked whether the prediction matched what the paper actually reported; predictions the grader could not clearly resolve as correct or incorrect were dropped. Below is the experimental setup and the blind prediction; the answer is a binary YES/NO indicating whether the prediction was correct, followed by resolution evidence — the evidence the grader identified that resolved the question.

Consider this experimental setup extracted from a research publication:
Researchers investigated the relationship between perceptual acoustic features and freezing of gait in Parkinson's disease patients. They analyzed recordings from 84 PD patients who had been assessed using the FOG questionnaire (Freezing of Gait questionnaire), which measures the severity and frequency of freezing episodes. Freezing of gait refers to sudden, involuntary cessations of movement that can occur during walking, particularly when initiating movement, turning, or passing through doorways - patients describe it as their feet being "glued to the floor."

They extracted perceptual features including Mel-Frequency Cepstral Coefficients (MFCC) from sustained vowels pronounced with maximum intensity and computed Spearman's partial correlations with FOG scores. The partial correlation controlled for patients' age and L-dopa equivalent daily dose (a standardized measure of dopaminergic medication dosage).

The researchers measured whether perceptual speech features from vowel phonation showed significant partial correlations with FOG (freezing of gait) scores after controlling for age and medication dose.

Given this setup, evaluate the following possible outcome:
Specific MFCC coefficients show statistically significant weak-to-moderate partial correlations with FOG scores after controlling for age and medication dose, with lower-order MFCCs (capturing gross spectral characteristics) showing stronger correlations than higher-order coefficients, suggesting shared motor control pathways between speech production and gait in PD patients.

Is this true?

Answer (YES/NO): NO